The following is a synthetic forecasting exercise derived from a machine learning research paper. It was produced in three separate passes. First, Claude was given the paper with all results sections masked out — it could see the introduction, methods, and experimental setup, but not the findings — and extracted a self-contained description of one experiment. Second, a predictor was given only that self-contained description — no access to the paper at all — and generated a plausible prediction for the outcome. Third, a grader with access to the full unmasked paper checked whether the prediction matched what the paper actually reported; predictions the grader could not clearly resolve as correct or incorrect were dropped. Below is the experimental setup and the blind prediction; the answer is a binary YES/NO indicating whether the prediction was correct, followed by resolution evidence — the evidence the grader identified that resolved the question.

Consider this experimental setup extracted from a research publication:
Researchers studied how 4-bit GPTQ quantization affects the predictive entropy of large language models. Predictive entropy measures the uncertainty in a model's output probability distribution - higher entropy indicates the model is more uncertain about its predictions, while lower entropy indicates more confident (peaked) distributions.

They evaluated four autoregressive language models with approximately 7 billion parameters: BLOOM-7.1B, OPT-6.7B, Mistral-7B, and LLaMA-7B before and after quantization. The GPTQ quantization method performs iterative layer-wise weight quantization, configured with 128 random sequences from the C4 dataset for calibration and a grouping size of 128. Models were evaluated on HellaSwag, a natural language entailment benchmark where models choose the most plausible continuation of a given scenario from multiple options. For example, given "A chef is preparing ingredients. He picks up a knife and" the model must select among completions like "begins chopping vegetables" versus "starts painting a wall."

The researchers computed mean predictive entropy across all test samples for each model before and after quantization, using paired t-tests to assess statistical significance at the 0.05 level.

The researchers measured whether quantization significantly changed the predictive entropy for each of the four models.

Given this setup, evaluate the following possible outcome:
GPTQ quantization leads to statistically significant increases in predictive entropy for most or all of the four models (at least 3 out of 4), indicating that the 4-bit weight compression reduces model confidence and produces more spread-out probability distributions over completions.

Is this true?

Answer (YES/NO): NO